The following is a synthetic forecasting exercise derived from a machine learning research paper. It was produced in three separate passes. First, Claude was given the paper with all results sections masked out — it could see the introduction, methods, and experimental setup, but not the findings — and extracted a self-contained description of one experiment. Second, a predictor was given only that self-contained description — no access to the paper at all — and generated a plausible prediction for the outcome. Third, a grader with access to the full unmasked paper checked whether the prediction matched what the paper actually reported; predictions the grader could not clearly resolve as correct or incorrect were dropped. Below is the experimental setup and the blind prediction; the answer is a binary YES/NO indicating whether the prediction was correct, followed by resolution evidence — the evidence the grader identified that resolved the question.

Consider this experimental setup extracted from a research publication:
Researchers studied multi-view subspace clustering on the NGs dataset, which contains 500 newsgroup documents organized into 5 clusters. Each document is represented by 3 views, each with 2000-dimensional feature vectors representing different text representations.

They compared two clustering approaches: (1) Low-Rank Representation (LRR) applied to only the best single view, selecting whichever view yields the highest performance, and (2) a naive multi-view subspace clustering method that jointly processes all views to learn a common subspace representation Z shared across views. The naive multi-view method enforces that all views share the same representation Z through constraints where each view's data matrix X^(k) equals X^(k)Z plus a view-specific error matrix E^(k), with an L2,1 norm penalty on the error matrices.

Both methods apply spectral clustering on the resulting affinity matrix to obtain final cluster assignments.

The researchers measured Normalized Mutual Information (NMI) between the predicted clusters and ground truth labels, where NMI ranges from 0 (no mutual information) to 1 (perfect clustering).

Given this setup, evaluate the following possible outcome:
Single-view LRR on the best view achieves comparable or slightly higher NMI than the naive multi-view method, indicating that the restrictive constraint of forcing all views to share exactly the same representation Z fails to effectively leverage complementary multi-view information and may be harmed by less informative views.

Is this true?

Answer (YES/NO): NO